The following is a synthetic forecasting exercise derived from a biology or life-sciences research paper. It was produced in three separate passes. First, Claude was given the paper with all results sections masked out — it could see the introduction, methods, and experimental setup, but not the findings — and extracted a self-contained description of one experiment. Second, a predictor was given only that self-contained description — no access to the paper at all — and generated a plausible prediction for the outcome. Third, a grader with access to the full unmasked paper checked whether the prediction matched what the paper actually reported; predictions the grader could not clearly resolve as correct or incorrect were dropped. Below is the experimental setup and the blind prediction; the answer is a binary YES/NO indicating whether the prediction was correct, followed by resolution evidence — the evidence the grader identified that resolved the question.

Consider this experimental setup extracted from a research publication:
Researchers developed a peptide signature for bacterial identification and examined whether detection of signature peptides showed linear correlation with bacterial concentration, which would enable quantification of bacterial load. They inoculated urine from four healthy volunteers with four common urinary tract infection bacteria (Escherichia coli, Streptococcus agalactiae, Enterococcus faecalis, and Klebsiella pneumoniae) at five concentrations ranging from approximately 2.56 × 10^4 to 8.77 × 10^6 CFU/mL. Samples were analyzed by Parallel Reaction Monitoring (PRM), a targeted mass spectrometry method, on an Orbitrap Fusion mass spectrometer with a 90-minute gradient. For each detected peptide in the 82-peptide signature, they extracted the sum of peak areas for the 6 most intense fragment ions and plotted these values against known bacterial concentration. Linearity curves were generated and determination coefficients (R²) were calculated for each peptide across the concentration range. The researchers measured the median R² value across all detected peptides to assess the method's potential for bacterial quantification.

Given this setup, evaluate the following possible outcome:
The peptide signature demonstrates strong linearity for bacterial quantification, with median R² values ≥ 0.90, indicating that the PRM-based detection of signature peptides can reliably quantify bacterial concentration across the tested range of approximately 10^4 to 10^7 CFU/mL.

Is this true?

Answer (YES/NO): NO